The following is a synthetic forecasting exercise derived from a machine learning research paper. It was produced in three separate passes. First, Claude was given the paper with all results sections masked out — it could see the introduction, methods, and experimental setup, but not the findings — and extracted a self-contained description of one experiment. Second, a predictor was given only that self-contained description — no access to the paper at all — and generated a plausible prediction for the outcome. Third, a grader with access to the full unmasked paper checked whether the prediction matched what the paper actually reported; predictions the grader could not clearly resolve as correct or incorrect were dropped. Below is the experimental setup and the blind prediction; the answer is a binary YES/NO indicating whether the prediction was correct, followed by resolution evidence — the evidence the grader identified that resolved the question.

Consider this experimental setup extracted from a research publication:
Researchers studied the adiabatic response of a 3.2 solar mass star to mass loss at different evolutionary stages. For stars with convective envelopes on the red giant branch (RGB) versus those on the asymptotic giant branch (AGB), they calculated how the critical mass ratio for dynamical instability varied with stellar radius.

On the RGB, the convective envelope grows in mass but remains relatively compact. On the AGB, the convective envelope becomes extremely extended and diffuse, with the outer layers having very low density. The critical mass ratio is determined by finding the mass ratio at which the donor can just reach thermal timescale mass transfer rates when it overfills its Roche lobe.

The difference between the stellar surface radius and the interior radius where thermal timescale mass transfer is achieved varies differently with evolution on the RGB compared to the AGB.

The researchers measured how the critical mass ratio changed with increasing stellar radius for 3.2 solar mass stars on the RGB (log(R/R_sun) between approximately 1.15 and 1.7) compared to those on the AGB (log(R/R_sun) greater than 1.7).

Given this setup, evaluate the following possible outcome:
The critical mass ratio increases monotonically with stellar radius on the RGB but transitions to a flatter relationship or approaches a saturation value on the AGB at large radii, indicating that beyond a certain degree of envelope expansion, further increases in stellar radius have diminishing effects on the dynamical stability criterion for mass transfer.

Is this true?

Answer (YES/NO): NO